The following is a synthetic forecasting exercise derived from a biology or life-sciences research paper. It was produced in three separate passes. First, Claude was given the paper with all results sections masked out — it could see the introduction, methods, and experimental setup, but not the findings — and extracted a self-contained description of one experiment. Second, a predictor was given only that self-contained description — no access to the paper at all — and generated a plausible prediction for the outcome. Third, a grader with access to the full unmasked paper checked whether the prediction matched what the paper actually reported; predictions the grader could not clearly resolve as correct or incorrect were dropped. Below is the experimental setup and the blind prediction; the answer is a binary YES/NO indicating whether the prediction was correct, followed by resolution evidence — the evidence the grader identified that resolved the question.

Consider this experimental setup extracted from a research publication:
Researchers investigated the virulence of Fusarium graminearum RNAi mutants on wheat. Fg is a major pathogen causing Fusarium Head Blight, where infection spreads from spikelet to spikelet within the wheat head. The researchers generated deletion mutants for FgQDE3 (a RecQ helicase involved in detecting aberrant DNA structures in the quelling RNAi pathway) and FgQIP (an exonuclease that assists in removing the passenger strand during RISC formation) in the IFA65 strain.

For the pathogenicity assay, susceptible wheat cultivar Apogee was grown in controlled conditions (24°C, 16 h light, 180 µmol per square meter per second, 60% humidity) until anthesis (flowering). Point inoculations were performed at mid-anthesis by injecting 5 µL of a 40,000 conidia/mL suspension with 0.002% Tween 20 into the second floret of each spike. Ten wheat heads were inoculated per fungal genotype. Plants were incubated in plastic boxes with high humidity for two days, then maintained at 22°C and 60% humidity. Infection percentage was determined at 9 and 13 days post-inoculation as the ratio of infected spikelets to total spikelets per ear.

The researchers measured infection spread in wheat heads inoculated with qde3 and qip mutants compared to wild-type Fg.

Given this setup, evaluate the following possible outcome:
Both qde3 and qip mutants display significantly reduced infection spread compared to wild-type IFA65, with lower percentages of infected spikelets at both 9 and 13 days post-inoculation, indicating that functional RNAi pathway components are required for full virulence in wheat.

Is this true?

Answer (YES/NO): NO